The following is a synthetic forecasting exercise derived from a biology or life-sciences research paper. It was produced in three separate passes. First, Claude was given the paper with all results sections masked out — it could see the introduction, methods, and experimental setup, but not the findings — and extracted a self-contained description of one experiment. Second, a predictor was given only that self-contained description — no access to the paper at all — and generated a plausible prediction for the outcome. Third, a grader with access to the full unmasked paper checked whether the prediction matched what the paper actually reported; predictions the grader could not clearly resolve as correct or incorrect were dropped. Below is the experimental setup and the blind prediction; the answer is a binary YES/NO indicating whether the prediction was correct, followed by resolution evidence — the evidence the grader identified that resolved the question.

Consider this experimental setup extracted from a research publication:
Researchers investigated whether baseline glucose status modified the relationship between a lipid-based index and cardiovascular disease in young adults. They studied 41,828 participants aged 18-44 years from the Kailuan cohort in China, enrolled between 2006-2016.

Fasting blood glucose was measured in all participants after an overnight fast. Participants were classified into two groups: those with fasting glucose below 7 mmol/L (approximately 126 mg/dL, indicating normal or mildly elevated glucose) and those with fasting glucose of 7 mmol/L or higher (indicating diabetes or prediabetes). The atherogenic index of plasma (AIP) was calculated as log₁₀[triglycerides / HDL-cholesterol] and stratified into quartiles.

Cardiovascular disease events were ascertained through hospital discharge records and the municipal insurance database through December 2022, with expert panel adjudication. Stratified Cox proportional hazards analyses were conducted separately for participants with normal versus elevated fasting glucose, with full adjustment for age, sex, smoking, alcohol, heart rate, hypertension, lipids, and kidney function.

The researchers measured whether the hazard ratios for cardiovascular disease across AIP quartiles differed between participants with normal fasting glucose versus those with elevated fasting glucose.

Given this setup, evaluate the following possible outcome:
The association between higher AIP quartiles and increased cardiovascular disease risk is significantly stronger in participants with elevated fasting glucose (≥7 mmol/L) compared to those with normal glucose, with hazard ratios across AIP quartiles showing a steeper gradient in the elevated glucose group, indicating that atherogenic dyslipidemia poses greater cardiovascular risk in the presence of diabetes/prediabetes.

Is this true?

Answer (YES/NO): NO